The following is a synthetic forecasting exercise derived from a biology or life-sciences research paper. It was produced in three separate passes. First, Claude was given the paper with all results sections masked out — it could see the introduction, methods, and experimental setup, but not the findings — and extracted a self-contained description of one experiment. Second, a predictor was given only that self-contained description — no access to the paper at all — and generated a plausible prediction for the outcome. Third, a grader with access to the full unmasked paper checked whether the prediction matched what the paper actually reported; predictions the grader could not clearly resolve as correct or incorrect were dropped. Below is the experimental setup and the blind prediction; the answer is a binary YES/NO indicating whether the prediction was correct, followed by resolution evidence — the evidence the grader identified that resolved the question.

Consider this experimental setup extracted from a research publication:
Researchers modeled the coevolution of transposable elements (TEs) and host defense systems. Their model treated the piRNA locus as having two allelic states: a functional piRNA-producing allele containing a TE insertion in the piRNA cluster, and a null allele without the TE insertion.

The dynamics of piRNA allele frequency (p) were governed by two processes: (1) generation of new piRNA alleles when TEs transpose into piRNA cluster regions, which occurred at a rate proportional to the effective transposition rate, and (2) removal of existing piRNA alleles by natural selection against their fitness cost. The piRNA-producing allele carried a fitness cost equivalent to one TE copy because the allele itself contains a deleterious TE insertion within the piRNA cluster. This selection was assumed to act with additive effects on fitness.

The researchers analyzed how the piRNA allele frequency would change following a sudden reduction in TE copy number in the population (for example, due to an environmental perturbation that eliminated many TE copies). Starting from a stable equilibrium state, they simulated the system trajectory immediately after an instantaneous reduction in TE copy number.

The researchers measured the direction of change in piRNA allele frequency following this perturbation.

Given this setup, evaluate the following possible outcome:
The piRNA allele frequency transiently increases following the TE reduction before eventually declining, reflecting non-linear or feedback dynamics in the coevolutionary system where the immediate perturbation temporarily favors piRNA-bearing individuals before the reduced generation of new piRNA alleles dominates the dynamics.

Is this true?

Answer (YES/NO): NO